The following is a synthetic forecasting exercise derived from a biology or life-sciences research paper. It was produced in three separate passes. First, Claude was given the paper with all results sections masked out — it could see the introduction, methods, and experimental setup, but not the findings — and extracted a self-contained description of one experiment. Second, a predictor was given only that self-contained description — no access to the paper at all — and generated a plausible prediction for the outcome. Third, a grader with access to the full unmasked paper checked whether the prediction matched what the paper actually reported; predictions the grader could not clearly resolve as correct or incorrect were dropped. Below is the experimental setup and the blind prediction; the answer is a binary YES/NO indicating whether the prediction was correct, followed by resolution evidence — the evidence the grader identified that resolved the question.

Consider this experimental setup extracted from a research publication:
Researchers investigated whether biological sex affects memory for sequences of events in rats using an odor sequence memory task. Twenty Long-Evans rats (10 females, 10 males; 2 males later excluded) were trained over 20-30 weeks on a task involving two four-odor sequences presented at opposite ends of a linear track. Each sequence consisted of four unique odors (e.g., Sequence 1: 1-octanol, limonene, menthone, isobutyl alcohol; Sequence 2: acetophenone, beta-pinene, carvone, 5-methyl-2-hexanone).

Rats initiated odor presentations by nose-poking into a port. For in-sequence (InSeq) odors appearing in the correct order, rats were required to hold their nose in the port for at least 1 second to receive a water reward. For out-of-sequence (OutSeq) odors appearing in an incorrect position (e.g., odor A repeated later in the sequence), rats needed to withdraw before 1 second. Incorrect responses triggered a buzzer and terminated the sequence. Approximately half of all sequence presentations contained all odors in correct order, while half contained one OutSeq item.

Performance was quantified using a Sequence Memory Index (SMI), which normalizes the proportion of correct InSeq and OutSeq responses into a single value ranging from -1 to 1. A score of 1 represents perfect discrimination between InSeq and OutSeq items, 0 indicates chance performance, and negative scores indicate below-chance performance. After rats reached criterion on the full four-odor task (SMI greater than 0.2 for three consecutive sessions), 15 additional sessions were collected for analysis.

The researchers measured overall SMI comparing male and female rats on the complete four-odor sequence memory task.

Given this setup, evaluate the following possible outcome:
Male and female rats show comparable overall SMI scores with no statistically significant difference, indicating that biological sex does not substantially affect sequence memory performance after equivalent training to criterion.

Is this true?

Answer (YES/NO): YES